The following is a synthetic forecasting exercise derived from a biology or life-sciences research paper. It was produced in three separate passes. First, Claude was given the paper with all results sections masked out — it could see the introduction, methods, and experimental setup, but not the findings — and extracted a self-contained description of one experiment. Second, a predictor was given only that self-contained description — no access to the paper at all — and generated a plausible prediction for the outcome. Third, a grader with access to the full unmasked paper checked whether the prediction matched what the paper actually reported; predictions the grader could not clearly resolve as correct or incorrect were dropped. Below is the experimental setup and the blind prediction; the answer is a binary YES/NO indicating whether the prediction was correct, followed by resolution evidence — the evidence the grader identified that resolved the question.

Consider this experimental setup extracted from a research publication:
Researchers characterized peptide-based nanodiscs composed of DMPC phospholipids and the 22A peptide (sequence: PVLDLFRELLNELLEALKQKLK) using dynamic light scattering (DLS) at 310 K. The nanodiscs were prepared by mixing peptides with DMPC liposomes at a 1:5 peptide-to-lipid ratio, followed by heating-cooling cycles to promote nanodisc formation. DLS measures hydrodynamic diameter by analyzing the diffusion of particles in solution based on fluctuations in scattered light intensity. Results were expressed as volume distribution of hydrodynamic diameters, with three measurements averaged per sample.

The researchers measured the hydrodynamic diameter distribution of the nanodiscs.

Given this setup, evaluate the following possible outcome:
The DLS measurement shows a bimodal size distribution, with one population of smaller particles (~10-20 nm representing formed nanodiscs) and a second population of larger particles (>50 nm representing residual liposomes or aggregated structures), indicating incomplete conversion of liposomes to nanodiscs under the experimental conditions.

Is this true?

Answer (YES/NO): NO